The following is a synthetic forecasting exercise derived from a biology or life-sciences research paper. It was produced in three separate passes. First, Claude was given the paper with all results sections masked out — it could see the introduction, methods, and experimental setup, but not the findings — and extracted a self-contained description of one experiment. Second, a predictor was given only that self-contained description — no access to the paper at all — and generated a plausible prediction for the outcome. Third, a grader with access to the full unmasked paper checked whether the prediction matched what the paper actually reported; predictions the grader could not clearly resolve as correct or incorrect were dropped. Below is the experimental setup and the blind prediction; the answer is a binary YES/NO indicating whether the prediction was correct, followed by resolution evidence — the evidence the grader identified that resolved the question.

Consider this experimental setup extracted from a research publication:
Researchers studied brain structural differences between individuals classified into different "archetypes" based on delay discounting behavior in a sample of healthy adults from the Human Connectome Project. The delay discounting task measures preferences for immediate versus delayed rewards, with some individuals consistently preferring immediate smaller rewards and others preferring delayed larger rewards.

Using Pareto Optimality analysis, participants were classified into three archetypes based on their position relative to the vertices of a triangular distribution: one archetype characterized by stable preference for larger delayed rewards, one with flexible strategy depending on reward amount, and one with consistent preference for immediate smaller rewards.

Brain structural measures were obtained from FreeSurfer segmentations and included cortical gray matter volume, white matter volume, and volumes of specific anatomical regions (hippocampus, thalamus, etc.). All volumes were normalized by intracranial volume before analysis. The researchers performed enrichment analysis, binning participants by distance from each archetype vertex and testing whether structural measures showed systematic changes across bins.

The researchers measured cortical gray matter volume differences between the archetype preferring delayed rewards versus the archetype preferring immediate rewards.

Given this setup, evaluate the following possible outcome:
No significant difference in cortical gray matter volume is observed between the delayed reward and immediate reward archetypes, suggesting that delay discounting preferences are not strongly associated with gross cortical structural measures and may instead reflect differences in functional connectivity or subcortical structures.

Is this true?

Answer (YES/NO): NO